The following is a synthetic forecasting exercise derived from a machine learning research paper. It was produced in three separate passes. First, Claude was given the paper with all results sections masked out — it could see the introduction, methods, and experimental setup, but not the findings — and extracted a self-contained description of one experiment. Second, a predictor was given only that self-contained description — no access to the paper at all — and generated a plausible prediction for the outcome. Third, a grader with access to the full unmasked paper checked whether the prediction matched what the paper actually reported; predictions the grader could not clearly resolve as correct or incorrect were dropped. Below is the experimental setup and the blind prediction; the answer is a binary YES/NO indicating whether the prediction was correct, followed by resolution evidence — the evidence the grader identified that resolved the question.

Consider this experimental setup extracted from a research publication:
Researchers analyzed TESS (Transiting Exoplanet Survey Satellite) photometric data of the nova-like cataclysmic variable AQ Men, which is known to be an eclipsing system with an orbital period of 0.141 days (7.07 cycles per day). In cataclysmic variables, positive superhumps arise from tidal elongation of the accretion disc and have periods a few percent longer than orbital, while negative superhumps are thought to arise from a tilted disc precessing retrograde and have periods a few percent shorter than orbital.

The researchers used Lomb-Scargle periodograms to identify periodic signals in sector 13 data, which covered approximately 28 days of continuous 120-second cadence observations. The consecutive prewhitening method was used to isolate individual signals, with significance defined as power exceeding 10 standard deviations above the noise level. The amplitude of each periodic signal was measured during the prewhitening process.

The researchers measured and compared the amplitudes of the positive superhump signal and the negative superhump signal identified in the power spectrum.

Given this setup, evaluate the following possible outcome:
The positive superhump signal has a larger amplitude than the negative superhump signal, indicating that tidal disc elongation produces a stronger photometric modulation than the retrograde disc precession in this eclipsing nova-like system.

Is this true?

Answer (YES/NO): YES